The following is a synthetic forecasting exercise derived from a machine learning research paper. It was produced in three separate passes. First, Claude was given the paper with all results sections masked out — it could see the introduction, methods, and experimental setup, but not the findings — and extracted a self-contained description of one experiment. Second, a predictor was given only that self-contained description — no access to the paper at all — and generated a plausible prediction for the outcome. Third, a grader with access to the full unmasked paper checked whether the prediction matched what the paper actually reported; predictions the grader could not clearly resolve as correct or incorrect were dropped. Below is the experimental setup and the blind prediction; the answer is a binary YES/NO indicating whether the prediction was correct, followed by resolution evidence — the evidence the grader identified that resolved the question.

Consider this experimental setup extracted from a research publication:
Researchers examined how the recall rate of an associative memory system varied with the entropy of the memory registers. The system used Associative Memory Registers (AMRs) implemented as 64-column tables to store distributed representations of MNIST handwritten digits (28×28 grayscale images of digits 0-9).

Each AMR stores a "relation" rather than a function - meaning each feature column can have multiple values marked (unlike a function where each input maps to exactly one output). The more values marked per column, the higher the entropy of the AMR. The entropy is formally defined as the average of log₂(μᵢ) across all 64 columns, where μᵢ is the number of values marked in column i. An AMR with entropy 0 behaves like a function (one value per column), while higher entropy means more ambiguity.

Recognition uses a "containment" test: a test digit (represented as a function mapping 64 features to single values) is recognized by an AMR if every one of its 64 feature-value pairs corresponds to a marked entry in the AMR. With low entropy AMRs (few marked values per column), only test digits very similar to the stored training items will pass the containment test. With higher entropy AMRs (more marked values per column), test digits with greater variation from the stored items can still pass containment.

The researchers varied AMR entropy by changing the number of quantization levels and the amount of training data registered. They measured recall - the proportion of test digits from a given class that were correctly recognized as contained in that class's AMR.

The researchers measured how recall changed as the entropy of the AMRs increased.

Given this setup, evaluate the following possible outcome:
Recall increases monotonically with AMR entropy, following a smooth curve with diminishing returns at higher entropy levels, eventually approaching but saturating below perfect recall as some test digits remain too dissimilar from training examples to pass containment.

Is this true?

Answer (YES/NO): NO